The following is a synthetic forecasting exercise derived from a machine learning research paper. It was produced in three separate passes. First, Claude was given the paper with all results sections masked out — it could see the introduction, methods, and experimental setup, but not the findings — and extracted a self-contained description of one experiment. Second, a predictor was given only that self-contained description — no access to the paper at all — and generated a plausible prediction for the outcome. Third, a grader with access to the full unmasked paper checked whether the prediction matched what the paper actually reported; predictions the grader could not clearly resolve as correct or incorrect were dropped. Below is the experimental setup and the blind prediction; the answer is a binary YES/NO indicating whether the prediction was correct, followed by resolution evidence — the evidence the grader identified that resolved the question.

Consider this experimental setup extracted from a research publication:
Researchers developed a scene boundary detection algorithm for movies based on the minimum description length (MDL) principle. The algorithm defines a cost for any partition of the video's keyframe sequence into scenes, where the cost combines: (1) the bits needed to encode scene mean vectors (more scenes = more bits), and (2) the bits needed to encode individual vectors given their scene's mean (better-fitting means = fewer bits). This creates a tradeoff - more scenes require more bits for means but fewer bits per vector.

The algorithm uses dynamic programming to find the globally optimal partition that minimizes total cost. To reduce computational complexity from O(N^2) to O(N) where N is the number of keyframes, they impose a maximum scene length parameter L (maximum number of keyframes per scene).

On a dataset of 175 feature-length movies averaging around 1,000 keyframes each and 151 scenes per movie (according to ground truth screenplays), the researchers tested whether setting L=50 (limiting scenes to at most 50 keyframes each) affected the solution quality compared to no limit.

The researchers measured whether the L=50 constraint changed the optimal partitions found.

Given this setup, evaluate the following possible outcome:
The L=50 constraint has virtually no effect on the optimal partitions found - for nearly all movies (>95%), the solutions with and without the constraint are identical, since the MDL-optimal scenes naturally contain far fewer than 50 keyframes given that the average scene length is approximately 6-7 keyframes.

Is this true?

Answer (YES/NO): YES